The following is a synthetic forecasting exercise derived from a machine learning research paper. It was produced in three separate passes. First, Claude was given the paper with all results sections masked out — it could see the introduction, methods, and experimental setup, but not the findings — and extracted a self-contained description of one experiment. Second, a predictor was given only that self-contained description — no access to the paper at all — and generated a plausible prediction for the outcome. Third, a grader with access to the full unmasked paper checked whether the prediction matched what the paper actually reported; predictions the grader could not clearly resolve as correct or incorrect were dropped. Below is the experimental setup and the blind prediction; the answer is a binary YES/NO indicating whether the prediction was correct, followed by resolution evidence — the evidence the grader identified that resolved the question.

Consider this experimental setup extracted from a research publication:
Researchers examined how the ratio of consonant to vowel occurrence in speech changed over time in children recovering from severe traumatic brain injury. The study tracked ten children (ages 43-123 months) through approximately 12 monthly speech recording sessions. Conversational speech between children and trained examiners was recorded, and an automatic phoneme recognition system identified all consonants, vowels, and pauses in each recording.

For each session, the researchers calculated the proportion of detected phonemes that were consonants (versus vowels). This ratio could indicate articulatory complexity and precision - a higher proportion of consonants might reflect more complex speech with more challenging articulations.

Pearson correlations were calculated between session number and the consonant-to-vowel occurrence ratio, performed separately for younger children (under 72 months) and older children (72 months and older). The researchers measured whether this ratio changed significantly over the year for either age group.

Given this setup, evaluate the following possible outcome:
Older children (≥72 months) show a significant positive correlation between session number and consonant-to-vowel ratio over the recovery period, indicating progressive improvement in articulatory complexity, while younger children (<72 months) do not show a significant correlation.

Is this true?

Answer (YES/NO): NO